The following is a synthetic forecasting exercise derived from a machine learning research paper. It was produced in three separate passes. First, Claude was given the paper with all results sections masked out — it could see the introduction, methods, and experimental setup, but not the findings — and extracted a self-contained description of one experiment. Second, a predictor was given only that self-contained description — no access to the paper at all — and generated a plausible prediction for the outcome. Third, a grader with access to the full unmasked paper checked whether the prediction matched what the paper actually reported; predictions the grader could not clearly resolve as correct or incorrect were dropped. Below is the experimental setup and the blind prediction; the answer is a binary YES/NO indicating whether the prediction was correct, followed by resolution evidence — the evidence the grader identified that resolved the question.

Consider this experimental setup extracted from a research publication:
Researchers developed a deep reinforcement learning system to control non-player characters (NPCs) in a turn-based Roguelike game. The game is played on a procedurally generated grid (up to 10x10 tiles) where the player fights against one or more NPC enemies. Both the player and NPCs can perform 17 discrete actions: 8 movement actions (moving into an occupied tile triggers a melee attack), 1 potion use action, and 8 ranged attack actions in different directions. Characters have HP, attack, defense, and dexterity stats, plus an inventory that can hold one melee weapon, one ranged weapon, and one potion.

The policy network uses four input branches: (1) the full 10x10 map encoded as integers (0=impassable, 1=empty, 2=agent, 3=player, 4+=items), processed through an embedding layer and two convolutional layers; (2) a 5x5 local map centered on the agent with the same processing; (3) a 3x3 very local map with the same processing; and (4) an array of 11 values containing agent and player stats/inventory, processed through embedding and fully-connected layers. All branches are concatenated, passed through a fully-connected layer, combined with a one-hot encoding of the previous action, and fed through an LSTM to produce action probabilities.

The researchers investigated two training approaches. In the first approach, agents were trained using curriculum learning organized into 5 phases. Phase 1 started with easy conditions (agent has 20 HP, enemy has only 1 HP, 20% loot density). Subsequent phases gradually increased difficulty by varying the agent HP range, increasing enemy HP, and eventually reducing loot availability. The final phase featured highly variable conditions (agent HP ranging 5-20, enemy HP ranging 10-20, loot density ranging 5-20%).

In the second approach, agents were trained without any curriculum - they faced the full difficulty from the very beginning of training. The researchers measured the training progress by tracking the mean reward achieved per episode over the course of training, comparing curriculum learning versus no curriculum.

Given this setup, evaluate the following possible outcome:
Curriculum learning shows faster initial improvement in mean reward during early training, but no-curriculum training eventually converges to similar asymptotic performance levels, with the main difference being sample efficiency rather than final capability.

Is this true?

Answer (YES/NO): NO